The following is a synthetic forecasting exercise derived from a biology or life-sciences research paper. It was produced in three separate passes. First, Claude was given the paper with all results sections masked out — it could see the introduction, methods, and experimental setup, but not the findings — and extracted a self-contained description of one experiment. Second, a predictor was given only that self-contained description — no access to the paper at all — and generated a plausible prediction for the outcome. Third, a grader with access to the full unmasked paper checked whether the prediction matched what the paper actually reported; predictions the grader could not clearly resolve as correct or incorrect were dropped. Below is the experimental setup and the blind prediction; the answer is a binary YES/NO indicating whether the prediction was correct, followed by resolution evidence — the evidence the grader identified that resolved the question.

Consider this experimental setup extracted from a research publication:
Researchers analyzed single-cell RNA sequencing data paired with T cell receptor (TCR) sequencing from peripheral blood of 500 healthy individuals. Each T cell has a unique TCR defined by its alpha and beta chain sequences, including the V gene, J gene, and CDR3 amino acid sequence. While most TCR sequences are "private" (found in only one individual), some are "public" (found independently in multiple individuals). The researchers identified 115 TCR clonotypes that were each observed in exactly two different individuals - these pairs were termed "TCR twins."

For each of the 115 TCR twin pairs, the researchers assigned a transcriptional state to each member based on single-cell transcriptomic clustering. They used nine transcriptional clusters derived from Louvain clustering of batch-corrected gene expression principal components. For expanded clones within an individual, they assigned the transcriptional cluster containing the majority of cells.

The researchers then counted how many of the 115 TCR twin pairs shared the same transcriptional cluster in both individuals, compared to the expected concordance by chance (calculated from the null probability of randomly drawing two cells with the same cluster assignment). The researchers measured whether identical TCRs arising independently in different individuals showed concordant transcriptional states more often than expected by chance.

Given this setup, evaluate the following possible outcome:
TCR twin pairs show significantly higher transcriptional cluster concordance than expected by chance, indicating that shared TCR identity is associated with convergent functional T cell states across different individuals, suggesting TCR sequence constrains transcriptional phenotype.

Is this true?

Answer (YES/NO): YES